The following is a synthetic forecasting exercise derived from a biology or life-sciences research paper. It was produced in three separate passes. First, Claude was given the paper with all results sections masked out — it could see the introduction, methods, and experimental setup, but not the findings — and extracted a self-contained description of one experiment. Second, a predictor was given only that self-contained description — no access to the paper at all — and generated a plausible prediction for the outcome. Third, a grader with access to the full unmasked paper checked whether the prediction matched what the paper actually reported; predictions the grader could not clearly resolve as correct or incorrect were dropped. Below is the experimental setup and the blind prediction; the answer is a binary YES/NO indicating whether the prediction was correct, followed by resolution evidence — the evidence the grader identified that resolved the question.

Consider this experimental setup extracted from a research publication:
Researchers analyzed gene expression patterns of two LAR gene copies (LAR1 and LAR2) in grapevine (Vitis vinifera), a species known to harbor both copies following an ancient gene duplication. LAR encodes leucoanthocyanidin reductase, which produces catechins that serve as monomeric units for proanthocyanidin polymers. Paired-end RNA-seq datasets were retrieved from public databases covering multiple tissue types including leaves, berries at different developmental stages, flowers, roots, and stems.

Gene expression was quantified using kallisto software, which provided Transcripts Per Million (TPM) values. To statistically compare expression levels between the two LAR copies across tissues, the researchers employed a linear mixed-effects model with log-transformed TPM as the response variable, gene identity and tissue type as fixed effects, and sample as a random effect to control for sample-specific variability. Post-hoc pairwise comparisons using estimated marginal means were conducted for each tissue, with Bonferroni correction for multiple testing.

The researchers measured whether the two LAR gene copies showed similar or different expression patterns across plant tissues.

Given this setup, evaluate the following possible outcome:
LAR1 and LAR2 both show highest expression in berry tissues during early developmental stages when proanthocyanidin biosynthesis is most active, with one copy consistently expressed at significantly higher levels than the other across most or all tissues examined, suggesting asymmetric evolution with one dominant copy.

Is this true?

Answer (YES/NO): NO